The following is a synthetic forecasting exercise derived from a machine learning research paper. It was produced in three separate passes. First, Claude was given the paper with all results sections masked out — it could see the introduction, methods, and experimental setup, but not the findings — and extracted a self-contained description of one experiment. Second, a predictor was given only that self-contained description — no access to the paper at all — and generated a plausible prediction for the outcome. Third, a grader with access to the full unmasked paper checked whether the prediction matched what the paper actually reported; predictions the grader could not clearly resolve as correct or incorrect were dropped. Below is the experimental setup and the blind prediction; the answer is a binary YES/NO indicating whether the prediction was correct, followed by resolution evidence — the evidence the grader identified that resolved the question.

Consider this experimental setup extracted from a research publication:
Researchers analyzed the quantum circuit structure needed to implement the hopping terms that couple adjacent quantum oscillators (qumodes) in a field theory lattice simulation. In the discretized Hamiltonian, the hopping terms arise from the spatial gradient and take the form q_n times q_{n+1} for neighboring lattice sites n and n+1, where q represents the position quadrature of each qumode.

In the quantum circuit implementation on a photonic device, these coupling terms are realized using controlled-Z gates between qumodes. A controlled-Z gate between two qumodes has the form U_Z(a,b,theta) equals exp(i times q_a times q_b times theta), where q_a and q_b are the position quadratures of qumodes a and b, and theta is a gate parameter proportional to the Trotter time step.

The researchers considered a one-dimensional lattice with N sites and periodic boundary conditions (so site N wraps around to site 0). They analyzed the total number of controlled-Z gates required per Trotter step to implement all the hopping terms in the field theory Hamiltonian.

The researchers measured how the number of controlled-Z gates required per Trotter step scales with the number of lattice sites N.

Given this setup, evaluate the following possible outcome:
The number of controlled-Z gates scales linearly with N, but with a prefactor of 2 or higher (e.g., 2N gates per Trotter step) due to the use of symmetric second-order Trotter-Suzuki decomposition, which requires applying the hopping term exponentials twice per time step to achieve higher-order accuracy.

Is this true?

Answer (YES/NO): NO